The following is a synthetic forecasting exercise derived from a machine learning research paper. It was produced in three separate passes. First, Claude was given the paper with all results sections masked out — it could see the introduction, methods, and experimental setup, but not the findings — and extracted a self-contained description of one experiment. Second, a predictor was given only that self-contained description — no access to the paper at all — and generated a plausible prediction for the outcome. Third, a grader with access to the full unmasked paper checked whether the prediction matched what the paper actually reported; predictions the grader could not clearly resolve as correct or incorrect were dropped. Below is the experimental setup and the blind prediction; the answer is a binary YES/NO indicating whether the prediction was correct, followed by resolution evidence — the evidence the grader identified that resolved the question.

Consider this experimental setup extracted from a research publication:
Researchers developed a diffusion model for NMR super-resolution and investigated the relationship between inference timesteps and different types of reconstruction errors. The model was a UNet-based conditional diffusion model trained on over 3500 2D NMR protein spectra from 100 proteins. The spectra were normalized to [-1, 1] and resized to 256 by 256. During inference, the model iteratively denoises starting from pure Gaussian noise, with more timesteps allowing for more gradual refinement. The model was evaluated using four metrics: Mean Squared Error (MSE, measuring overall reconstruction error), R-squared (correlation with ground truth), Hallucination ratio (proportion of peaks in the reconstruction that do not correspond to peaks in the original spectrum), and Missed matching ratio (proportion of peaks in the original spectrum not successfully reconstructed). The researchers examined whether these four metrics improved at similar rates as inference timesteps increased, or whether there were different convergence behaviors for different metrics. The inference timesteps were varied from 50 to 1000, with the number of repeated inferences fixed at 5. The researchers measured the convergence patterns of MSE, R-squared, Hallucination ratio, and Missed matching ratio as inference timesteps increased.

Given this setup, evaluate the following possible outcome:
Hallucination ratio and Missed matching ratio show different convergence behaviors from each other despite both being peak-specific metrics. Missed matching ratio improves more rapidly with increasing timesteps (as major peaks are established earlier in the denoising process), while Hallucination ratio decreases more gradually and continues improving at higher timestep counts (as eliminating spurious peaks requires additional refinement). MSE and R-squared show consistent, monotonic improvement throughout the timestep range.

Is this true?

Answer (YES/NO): NO